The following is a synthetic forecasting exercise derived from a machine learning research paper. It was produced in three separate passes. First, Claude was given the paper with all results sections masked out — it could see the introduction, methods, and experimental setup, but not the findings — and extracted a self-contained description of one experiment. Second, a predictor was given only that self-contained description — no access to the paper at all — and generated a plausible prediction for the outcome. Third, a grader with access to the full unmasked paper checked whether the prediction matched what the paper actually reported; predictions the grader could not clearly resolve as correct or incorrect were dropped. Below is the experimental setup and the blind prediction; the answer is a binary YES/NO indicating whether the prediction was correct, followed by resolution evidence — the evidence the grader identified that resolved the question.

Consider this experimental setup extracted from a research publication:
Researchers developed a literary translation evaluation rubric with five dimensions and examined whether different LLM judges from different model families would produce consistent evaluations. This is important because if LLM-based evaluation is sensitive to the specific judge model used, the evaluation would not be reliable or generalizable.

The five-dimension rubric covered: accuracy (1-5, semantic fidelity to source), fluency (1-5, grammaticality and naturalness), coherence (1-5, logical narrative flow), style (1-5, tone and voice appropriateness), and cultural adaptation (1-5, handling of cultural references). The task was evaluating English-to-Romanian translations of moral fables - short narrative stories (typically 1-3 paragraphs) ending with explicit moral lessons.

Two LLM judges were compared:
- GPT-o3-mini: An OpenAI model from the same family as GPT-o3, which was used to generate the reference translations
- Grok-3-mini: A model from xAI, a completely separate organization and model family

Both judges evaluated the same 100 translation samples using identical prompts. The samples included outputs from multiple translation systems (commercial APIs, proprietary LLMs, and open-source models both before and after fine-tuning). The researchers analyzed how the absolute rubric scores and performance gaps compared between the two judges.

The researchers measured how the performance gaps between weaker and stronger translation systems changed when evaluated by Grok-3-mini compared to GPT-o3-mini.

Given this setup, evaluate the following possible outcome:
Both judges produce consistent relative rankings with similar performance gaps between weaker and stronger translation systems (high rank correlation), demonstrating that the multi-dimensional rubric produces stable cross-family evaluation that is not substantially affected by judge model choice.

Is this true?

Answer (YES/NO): NO